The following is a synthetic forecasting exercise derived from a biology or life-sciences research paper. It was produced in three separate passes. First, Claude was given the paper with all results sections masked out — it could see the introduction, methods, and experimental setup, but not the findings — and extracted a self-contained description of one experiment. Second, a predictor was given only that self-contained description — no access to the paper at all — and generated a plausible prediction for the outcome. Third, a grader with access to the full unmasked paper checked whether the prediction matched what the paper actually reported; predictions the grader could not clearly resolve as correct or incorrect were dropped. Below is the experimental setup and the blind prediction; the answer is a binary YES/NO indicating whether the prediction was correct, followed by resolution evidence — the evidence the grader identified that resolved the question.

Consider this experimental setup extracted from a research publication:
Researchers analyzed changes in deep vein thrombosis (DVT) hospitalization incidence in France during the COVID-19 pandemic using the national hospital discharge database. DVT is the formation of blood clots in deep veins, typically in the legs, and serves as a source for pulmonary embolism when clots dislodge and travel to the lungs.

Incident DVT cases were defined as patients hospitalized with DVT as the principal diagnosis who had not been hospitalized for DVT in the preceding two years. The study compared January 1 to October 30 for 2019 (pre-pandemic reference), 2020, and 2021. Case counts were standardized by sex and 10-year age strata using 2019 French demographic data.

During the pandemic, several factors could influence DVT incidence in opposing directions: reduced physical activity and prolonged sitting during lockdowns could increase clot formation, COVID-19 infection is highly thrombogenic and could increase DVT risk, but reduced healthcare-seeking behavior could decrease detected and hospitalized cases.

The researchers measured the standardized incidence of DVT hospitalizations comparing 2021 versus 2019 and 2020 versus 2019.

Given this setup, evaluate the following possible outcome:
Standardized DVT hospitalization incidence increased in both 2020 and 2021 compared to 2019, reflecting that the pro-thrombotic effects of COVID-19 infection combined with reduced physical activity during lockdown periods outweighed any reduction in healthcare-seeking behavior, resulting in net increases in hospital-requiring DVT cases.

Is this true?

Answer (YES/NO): NO